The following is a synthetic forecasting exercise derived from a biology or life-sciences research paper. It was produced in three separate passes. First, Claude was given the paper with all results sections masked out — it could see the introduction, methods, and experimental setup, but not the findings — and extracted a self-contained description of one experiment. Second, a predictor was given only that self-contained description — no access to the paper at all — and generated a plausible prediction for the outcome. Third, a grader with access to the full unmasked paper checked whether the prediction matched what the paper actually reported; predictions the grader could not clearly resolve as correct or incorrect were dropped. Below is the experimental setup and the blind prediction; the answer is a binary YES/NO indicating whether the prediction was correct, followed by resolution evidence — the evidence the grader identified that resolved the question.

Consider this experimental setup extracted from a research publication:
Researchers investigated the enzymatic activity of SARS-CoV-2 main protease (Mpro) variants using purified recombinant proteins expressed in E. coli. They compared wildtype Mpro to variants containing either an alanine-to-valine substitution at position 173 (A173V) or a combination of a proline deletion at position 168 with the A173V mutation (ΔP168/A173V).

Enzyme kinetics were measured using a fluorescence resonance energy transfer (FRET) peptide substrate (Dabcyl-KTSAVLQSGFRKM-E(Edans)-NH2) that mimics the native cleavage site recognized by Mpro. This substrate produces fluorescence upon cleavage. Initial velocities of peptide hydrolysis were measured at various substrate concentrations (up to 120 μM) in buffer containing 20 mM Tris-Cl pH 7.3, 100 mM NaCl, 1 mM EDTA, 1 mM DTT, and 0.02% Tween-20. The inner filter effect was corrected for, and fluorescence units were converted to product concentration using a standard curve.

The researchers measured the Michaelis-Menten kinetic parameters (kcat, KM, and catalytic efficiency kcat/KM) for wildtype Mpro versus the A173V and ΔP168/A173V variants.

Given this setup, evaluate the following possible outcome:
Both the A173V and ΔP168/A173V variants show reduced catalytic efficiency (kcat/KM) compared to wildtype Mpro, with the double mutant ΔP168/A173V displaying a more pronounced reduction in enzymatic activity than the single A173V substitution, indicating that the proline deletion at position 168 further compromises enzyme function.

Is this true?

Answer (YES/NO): NO